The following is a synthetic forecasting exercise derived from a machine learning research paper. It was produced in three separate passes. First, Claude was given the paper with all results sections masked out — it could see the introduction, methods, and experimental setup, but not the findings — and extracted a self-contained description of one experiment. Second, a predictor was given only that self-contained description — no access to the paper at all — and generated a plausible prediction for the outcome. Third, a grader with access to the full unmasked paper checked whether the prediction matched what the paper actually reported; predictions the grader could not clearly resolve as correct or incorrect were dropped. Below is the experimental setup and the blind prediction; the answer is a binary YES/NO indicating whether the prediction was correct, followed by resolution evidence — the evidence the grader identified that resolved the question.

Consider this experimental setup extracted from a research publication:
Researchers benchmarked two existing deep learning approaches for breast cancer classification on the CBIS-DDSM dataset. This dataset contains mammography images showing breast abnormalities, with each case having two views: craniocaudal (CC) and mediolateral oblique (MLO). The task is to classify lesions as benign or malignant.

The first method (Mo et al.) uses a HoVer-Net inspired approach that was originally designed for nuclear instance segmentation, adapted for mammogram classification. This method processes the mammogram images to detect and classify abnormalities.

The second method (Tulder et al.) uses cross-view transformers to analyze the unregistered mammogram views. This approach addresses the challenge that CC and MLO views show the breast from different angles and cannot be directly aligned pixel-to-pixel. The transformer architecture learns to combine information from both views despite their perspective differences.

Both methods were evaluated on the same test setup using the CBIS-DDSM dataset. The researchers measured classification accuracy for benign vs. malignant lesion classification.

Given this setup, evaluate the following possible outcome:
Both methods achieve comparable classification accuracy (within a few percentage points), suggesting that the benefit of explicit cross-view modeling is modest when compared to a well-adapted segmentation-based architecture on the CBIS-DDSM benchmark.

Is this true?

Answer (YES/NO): NO